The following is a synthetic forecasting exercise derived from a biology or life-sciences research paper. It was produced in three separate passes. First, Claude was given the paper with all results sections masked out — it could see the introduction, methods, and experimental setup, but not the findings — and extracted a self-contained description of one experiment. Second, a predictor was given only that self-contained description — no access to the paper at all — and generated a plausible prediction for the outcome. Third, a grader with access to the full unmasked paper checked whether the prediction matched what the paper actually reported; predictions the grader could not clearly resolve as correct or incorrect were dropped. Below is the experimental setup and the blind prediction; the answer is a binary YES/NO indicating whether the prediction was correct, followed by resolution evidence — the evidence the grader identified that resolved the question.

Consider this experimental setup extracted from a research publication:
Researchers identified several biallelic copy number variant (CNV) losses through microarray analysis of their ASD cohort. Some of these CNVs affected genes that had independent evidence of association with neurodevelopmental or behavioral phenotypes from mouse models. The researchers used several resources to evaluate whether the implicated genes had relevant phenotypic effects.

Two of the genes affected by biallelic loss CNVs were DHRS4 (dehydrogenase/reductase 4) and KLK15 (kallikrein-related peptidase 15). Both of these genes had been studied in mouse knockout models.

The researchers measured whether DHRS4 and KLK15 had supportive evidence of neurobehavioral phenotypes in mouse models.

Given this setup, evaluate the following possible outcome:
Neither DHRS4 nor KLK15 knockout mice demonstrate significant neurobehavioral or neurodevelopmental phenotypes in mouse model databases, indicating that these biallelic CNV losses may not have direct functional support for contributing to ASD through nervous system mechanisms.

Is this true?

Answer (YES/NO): NO